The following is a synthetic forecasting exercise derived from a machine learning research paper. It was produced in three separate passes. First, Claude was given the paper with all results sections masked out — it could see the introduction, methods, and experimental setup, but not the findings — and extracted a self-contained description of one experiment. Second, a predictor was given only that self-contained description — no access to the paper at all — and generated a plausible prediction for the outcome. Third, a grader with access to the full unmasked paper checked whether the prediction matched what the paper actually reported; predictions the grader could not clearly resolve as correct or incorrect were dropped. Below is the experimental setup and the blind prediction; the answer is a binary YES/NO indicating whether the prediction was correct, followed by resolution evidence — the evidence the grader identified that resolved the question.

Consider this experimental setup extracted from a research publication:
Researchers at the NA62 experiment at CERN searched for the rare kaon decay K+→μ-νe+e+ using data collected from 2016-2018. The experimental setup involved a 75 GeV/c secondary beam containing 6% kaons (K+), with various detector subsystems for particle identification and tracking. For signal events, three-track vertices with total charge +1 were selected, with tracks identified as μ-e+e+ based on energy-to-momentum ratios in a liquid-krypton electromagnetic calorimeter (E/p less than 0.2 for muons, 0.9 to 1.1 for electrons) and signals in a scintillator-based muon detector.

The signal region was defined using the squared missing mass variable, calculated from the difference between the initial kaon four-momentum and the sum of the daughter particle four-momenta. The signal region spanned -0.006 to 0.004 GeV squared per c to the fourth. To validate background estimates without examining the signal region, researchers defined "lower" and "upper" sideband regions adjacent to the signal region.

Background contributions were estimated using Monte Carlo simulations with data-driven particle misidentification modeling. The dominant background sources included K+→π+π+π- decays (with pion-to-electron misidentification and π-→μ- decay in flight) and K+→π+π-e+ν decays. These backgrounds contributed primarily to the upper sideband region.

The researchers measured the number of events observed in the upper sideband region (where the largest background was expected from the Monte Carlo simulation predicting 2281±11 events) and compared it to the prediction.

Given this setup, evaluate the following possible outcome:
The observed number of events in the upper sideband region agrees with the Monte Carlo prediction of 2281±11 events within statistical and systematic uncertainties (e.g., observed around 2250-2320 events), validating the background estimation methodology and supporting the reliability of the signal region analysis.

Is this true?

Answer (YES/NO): YES